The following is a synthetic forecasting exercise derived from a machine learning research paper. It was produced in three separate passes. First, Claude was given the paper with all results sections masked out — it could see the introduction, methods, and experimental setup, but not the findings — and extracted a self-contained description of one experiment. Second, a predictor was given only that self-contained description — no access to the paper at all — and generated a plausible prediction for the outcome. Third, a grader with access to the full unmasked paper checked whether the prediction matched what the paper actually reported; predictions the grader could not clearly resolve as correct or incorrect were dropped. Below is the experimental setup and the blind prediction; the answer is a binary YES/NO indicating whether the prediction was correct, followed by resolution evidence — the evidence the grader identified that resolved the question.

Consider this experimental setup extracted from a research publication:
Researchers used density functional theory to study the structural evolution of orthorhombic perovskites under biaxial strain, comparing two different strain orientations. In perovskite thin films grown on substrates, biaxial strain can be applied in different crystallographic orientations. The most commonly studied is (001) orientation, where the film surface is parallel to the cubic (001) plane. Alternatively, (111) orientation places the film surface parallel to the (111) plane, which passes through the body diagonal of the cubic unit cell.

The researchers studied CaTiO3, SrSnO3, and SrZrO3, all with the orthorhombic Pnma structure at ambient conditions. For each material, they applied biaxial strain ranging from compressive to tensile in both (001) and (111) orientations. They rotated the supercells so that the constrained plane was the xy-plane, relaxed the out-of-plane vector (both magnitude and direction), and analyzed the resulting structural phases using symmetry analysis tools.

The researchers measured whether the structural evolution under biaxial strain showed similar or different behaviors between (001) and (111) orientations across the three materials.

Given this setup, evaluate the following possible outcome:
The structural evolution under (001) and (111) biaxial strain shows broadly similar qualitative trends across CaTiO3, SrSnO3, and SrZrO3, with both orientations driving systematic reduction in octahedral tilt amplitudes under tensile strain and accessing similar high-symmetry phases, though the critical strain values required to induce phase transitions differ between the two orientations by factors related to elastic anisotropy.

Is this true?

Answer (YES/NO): NO